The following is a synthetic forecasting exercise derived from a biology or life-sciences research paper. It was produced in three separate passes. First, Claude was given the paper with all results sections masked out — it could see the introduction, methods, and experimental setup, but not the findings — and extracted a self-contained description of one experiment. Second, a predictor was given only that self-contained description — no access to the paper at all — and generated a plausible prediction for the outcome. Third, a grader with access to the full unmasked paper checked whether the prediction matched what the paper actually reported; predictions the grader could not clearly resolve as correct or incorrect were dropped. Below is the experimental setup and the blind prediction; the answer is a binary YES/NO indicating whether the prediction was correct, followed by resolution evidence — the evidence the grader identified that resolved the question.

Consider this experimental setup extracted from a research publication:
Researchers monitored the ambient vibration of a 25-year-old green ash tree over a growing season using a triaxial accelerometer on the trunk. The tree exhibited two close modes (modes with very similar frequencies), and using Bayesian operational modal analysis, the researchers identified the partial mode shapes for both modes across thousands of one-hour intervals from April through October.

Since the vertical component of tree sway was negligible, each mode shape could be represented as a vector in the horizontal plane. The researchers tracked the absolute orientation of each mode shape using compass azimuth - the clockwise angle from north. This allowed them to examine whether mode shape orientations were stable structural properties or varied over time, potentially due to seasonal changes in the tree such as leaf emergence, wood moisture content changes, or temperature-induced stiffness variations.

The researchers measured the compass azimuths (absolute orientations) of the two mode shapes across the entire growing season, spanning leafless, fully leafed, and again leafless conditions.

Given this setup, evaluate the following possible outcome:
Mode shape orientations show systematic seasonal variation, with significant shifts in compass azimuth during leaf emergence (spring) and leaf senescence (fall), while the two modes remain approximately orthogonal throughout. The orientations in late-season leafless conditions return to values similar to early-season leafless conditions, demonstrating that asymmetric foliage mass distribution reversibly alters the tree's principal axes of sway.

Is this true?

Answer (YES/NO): NO